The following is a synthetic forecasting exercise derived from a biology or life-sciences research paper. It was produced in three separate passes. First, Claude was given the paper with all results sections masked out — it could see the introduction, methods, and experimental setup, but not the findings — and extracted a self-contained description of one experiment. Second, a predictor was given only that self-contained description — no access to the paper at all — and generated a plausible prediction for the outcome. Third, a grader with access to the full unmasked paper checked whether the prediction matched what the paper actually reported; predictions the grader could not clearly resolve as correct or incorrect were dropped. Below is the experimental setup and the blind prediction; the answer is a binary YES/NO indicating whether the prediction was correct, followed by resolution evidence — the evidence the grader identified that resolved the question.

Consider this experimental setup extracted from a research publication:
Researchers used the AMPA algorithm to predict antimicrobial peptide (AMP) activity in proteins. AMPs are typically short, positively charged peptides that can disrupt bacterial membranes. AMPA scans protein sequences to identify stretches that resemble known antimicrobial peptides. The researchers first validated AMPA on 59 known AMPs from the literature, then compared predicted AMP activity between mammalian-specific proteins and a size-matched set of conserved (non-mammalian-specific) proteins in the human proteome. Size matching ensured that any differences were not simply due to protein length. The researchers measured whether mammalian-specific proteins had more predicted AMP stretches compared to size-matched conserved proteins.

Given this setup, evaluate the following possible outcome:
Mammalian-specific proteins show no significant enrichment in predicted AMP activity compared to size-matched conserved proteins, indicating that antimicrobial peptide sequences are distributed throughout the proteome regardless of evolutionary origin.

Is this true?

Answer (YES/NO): NO